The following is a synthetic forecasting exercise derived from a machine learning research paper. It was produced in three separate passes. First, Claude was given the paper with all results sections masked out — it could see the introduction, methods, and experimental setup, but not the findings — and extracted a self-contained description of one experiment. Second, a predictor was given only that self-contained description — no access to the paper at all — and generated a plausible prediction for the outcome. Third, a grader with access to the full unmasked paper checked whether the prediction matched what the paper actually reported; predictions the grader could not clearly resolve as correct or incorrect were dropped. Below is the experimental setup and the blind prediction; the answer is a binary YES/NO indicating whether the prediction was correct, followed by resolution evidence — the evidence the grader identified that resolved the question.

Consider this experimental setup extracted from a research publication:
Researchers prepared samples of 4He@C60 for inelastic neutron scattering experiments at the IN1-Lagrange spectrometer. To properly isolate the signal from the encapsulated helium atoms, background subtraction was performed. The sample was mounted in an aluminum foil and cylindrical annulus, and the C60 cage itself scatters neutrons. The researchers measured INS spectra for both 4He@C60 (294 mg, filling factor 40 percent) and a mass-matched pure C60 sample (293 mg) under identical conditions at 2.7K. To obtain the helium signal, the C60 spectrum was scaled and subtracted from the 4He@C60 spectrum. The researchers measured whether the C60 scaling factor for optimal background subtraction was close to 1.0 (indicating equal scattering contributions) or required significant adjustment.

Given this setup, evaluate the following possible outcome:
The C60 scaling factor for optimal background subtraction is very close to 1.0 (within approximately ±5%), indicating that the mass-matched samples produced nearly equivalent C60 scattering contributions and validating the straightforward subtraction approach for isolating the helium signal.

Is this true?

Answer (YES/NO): NO